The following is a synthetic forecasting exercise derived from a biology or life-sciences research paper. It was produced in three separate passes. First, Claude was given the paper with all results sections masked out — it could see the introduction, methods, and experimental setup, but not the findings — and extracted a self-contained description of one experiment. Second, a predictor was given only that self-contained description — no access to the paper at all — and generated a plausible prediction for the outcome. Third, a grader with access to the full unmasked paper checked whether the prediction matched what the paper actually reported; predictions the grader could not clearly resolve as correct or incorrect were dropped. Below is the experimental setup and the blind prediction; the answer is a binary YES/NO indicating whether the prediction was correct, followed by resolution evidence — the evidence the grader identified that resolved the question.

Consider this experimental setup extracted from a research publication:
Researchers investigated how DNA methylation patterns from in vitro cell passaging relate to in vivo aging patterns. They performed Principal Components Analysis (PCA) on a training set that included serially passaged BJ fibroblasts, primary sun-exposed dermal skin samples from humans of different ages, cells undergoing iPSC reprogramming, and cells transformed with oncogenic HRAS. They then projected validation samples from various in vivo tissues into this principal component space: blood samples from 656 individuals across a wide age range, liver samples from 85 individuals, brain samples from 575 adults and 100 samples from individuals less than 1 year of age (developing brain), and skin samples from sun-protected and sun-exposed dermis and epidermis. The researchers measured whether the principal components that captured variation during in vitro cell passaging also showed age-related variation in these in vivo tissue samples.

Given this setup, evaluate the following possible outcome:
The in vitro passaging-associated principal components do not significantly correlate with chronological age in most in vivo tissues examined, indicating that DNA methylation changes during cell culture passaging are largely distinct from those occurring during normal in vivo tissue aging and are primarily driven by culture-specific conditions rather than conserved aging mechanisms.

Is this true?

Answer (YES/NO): NO